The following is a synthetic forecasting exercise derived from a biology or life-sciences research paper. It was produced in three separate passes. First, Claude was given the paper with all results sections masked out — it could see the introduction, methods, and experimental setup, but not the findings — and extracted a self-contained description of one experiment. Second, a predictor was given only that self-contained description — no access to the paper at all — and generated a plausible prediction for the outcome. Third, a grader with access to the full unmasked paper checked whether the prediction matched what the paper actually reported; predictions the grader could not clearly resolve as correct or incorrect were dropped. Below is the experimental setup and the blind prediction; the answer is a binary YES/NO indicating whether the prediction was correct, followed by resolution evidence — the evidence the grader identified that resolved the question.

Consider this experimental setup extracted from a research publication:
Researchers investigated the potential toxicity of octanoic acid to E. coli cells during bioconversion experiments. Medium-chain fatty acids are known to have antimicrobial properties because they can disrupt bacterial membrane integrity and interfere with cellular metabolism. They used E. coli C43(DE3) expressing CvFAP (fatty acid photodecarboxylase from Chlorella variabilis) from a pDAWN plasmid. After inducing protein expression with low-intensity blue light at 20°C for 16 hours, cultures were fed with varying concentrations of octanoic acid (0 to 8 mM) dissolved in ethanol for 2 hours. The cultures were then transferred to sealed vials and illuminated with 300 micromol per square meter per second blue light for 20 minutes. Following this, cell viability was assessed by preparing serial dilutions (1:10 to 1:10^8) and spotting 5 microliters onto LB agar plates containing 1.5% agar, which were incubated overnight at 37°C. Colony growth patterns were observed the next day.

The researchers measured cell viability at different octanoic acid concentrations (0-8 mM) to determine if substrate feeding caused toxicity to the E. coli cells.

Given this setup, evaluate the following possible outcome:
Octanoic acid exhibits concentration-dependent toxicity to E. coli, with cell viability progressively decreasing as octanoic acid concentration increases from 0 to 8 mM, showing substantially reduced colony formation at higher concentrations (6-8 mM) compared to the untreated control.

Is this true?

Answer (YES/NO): NO